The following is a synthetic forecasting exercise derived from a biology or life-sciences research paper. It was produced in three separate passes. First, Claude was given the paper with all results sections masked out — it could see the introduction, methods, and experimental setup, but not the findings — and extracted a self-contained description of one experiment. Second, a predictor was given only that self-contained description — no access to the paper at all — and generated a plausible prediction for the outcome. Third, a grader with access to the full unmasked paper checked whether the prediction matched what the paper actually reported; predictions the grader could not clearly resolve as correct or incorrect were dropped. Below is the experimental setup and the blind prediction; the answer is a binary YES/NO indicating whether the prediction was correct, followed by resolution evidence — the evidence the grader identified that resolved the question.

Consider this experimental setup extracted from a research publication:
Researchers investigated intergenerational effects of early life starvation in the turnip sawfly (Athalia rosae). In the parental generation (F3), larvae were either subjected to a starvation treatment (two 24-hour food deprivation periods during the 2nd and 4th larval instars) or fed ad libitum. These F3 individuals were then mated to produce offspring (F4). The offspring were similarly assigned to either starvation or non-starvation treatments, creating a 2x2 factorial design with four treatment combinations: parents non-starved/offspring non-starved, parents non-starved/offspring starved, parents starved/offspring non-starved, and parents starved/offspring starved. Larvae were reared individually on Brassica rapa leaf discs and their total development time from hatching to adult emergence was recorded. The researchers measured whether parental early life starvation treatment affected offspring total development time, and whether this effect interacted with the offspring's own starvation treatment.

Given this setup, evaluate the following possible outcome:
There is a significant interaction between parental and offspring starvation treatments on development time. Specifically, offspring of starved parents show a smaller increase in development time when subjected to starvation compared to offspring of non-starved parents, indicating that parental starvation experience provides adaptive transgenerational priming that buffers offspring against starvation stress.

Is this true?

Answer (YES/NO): NO